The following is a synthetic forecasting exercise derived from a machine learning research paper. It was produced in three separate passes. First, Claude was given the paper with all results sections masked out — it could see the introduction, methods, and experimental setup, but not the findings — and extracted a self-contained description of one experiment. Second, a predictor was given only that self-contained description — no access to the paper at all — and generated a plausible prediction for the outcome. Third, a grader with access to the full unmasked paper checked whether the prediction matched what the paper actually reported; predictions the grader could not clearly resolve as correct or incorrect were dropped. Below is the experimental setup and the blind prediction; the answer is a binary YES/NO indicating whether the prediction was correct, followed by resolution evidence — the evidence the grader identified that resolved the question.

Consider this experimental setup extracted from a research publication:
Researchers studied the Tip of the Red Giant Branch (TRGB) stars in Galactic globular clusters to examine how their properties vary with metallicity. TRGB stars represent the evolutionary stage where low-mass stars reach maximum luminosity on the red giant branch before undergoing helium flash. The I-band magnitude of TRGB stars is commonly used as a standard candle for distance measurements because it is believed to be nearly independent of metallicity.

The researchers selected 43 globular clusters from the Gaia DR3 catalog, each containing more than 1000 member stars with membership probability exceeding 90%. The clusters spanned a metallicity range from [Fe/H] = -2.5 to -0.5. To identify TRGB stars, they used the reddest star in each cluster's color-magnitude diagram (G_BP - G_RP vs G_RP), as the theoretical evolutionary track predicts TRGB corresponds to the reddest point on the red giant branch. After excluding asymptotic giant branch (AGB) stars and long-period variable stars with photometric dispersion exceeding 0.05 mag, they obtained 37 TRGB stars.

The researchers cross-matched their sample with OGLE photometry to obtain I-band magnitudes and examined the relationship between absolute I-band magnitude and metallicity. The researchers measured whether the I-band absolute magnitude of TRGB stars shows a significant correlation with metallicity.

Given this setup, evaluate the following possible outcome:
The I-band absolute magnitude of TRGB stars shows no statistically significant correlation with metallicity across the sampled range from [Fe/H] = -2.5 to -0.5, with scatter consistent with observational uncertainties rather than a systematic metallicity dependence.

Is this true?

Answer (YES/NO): NO